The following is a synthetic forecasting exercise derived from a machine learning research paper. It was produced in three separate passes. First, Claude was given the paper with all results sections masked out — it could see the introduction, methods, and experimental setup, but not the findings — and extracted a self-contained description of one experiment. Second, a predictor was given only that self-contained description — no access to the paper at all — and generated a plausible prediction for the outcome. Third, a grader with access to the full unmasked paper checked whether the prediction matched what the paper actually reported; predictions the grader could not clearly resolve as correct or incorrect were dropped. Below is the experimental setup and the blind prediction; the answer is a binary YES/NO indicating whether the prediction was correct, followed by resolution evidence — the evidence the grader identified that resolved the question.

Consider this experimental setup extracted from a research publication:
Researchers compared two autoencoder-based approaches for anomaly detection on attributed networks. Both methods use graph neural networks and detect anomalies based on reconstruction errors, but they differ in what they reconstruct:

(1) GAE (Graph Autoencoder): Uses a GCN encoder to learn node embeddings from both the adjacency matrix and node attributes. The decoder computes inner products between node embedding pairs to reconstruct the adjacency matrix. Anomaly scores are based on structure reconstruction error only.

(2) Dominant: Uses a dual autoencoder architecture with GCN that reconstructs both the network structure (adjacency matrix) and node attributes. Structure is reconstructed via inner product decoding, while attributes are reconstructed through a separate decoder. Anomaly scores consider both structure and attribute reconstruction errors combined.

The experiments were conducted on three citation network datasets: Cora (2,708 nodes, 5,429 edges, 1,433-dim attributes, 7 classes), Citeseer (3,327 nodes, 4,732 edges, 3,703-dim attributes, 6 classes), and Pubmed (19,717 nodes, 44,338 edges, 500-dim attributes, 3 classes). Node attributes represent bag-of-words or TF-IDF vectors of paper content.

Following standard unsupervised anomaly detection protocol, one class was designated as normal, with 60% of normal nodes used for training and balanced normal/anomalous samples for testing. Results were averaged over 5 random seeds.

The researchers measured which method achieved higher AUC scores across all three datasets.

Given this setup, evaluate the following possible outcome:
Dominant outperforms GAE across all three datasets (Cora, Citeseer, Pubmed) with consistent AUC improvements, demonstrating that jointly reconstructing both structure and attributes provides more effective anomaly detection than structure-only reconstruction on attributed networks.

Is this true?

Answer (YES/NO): YES